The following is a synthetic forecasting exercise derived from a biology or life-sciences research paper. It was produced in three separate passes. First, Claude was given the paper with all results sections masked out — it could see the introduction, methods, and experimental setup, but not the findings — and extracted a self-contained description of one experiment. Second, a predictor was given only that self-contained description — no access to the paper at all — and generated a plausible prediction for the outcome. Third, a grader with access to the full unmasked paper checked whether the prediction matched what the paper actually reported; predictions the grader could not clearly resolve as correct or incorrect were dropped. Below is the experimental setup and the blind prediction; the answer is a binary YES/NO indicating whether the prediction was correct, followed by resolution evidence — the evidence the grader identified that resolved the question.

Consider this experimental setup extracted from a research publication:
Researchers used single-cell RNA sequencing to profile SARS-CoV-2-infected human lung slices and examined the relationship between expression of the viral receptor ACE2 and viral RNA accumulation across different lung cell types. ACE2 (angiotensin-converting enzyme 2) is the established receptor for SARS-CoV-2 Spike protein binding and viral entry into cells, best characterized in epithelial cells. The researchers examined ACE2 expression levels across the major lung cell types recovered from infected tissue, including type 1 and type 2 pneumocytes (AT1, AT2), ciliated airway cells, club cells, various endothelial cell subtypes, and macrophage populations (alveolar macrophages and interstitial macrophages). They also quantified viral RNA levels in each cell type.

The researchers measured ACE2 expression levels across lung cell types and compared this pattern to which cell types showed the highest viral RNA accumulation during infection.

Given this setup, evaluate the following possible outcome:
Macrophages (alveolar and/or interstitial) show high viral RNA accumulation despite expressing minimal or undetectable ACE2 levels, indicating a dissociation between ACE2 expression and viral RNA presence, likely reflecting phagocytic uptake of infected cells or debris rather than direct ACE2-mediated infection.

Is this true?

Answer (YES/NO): NO